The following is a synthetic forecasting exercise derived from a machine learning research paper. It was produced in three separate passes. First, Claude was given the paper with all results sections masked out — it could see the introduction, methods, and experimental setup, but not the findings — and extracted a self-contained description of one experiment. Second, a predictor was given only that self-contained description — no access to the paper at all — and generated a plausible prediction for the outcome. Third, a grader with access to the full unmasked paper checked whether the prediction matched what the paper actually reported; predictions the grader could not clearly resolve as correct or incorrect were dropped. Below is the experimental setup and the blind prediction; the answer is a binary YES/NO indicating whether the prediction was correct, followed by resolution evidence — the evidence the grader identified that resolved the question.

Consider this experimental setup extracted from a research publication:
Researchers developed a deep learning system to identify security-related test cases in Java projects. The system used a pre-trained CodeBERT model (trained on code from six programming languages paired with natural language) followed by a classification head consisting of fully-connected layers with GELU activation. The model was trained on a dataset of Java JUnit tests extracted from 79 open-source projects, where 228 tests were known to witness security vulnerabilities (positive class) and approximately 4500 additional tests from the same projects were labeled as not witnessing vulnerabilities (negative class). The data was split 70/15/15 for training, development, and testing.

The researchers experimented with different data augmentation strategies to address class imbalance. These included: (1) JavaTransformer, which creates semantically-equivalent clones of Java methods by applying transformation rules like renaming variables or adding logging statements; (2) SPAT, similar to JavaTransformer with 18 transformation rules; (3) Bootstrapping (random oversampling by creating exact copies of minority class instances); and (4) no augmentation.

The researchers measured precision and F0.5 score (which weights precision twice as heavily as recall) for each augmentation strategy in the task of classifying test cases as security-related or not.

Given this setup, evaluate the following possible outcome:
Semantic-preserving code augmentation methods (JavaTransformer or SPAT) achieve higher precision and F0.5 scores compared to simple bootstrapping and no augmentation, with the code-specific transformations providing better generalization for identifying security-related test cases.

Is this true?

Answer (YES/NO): NO